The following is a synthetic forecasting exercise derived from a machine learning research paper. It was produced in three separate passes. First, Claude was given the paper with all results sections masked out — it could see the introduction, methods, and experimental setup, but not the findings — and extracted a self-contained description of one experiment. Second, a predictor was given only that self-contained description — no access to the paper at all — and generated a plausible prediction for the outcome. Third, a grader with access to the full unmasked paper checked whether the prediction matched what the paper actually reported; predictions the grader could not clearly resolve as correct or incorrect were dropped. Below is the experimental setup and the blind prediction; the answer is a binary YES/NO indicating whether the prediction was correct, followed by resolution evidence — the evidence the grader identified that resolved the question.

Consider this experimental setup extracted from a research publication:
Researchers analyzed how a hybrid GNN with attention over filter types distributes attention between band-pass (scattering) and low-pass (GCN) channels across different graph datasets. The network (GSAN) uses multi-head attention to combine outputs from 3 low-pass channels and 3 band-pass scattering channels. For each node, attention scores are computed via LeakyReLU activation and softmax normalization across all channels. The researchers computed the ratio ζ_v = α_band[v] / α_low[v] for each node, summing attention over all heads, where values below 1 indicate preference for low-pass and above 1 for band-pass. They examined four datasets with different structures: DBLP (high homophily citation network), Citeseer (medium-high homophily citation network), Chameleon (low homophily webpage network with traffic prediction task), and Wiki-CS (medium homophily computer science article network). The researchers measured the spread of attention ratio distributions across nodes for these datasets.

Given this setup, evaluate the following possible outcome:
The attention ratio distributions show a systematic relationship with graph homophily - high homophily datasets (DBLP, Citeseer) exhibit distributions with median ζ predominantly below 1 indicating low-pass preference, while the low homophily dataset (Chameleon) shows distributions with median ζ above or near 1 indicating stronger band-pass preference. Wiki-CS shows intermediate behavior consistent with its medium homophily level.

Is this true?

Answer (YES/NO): NO